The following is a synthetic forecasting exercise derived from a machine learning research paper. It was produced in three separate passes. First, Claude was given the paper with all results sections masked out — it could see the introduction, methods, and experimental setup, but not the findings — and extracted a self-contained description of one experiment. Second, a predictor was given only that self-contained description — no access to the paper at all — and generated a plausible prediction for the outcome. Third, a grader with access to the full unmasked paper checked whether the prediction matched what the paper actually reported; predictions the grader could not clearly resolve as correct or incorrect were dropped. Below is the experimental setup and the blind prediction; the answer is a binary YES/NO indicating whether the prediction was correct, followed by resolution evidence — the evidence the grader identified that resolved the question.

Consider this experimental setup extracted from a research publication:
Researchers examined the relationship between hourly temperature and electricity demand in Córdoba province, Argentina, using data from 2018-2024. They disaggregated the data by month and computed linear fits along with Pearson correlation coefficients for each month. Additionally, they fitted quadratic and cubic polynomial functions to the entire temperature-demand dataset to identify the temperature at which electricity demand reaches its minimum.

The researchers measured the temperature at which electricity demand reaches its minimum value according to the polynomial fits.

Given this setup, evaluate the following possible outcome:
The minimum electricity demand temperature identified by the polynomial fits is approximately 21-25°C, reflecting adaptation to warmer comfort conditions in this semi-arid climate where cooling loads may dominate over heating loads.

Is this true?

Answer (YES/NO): NO